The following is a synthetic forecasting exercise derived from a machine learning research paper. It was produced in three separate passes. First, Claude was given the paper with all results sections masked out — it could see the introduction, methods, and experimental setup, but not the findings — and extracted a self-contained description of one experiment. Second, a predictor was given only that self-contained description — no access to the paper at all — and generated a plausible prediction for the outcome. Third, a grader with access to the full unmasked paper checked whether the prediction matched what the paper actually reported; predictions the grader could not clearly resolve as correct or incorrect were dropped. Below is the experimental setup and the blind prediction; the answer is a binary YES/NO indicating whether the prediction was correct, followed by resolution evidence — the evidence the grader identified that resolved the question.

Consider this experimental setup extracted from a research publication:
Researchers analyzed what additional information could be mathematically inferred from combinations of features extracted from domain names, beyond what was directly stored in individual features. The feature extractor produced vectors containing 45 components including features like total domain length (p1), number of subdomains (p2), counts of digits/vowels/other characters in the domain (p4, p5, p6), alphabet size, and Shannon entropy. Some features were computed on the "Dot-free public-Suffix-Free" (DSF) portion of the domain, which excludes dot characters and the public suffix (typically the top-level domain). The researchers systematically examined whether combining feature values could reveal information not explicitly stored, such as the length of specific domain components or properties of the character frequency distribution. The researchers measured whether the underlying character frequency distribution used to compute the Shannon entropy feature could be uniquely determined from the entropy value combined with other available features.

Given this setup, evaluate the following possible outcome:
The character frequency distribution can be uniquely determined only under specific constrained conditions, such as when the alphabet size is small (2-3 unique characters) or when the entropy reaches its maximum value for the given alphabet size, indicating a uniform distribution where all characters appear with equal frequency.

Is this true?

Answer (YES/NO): NO